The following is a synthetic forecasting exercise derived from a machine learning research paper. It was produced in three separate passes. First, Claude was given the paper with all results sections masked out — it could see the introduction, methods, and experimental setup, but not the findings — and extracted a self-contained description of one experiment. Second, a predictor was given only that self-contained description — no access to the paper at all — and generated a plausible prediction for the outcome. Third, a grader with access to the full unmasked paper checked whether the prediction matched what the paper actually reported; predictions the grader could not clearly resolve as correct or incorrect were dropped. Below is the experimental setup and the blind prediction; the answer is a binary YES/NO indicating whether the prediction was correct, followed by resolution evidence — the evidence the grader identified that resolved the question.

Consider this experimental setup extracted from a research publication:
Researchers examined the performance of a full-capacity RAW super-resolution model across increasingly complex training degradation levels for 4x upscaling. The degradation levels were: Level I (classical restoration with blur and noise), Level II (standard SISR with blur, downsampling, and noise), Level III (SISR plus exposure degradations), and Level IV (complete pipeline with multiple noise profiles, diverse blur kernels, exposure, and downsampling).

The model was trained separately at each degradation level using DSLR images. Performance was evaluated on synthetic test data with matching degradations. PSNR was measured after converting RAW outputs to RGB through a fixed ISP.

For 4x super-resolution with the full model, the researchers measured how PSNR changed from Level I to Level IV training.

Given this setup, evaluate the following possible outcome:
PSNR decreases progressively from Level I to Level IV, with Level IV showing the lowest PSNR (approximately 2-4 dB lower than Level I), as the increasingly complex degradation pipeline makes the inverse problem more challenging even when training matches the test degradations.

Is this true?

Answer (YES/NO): NO